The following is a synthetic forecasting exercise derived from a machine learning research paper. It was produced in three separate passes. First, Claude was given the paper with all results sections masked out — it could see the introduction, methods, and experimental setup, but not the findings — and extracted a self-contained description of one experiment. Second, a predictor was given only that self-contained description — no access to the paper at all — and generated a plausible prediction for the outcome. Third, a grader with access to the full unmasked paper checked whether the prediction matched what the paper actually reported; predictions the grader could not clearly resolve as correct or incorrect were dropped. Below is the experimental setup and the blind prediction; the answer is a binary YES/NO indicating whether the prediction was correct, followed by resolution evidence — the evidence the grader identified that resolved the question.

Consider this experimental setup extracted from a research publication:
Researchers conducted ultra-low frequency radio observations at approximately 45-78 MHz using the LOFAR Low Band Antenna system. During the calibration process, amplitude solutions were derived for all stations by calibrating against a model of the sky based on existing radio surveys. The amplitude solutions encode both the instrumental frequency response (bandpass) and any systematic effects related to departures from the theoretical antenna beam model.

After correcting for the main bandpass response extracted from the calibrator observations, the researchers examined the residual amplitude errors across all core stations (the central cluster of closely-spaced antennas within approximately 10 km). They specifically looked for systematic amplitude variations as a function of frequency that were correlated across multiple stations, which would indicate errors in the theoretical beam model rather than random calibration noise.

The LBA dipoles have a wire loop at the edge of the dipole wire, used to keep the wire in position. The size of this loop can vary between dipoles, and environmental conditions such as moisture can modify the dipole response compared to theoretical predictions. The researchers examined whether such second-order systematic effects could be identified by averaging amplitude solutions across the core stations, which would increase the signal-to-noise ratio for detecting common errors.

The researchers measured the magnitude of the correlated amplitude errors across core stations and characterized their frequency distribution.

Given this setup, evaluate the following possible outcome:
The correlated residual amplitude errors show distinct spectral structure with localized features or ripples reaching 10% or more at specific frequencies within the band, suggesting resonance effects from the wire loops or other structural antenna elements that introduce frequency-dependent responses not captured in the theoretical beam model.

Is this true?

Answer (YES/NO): YES